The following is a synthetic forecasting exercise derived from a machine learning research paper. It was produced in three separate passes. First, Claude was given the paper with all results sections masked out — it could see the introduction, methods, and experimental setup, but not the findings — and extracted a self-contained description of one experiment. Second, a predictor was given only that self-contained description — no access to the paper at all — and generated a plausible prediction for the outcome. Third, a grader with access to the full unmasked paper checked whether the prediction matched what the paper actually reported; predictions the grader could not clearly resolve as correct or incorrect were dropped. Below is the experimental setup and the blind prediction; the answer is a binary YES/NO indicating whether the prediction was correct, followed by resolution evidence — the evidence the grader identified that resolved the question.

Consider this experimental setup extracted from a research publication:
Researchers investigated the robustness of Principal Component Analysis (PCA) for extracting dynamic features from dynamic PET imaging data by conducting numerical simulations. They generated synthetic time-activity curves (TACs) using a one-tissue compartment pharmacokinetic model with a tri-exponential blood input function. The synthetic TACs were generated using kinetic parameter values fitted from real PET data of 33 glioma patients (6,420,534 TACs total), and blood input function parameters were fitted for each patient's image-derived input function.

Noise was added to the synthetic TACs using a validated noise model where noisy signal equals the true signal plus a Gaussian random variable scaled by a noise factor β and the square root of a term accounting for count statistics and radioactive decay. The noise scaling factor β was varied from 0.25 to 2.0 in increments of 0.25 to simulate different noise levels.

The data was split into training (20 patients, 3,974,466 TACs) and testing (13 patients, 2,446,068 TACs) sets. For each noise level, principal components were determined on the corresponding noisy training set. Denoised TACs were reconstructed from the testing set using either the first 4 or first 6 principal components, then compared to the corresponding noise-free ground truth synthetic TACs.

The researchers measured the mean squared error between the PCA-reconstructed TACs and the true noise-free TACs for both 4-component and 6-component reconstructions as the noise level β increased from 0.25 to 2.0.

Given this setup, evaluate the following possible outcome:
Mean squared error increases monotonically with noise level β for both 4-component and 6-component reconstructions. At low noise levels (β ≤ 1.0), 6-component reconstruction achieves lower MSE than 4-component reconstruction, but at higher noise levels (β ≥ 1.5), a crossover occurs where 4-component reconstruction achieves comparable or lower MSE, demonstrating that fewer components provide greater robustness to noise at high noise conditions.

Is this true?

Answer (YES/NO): NO